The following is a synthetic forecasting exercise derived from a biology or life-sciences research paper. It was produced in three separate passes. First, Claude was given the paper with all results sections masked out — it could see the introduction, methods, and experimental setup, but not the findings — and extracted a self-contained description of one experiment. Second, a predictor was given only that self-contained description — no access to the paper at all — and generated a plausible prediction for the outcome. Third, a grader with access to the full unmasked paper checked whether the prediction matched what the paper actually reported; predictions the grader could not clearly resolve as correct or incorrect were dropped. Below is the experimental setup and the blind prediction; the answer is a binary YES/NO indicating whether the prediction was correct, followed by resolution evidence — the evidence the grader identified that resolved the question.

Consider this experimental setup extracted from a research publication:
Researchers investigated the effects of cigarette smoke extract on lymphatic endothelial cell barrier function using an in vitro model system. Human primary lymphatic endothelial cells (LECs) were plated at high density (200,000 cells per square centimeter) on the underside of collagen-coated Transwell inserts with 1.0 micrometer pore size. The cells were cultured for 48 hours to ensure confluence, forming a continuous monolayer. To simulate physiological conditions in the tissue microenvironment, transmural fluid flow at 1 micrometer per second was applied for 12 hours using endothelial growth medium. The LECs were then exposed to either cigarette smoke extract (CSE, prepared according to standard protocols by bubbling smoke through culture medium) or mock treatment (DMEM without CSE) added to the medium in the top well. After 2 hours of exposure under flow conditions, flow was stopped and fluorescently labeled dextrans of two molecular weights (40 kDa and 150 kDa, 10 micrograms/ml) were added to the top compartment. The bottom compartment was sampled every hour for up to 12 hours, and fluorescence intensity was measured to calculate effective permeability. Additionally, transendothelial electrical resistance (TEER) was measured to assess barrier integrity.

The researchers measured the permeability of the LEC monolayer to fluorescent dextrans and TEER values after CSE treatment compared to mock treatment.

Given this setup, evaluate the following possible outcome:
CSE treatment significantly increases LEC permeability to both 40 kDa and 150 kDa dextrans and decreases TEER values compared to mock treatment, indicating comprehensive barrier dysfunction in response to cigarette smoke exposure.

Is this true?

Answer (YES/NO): YES